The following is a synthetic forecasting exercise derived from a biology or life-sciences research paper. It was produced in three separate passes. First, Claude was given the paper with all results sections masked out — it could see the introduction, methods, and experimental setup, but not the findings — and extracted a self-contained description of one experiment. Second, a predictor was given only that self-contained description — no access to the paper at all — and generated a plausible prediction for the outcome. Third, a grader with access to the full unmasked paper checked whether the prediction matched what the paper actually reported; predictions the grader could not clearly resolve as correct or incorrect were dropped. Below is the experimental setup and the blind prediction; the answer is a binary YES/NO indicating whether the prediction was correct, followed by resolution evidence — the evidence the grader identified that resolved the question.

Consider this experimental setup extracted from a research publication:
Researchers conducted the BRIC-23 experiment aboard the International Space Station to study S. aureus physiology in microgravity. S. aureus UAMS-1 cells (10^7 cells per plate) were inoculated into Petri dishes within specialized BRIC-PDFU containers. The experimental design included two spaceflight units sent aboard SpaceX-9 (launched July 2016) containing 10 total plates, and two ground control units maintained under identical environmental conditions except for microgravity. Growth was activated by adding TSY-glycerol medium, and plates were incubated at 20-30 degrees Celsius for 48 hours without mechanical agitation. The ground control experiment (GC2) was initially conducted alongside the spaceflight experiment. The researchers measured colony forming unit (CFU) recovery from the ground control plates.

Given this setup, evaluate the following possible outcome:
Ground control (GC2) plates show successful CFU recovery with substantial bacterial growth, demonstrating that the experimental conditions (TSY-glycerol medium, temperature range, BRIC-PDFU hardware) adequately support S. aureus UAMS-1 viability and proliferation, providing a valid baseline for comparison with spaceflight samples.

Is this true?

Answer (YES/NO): NO